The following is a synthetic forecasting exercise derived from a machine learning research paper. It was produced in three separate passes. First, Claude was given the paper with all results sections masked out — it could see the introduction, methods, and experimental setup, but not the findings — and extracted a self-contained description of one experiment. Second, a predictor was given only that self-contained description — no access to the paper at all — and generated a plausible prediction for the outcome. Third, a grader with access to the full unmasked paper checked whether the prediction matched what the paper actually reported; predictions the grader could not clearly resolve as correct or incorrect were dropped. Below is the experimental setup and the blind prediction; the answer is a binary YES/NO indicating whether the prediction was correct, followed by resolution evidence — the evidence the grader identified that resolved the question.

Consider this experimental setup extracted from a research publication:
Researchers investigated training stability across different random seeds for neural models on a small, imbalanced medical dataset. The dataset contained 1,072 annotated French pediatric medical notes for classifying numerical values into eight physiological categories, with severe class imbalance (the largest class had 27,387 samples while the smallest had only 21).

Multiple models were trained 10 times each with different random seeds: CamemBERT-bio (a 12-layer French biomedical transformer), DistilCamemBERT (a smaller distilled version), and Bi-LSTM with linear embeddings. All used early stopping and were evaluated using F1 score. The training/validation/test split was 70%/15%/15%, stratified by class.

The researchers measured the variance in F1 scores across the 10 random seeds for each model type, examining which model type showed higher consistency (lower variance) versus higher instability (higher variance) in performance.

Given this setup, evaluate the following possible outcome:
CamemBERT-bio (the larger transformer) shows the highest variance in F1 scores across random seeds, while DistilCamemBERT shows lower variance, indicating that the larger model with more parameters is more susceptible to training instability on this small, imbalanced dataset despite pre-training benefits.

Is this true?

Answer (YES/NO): NO